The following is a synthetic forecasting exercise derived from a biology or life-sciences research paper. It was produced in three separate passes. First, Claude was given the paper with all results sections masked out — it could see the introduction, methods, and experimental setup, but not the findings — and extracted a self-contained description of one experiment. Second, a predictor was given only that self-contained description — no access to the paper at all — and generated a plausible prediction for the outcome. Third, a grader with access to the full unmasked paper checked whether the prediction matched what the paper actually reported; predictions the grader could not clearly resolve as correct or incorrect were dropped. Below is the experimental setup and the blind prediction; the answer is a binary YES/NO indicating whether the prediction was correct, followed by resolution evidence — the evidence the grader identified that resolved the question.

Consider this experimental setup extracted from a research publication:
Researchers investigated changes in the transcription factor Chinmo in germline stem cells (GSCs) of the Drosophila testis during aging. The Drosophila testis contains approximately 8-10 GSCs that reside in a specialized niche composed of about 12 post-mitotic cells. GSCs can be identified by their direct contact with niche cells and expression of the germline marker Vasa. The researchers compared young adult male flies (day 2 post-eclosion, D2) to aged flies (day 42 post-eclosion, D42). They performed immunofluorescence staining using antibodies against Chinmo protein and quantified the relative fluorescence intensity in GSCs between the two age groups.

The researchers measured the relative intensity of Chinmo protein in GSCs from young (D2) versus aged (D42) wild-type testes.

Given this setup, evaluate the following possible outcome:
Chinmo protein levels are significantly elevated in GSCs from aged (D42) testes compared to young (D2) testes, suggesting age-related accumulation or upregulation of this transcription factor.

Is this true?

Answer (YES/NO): NO